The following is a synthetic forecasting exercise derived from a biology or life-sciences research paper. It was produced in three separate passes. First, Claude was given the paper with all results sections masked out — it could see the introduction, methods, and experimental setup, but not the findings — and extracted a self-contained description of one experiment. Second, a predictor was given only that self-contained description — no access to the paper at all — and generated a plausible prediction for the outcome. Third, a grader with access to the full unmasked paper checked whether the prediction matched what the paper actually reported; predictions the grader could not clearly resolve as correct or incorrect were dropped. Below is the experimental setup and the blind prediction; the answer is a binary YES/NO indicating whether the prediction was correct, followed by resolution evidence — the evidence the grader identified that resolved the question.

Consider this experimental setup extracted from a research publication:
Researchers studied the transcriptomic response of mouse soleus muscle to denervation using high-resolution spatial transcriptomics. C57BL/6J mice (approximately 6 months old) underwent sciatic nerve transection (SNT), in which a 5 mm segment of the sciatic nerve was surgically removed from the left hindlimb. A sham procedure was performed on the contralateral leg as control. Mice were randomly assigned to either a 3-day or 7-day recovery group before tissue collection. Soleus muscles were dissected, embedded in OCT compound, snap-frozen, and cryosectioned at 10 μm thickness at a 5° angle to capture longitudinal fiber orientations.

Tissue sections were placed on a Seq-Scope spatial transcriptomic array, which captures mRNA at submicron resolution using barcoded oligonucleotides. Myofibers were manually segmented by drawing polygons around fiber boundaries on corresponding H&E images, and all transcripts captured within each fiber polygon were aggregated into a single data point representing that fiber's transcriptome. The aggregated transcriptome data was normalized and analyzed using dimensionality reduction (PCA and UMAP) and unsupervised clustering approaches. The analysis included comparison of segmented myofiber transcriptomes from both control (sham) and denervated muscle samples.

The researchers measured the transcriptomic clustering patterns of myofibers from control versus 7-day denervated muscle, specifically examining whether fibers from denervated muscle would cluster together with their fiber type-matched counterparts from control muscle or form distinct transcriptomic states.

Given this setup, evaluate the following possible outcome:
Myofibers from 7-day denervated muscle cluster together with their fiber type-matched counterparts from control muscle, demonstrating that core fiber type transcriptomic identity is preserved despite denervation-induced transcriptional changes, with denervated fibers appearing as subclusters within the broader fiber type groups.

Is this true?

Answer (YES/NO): NO